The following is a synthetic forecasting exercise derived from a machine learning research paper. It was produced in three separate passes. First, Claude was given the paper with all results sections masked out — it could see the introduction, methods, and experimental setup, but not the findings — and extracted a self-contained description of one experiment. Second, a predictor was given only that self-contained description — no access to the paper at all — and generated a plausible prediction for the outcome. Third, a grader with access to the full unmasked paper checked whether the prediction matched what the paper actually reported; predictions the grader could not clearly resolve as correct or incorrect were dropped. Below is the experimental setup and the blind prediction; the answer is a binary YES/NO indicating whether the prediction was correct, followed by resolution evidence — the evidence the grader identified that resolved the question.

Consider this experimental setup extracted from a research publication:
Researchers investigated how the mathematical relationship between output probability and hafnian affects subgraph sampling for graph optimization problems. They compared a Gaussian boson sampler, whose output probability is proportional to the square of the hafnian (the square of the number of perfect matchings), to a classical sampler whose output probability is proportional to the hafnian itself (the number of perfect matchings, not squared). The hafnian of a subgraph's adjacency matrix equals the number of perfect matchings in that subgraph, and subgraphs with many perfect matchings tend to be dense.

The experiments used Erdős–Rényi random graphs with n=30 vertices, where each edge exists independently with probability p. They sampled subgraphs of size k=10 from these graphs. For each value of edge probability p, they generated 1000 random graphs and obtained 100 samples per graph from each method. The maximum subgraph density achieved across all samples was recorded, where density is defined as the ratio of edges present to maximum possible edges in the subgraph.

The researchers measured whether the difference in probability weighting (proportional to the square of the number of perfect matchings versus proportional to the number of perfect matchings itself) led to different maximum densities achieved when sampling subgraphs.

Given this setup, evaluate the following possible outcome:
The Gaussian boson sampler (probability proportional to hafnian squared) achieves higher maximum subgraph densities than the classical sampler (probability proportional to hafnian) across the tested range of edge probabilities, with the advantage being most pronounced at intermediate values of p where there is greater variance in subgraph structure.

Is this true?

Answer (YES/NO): NO